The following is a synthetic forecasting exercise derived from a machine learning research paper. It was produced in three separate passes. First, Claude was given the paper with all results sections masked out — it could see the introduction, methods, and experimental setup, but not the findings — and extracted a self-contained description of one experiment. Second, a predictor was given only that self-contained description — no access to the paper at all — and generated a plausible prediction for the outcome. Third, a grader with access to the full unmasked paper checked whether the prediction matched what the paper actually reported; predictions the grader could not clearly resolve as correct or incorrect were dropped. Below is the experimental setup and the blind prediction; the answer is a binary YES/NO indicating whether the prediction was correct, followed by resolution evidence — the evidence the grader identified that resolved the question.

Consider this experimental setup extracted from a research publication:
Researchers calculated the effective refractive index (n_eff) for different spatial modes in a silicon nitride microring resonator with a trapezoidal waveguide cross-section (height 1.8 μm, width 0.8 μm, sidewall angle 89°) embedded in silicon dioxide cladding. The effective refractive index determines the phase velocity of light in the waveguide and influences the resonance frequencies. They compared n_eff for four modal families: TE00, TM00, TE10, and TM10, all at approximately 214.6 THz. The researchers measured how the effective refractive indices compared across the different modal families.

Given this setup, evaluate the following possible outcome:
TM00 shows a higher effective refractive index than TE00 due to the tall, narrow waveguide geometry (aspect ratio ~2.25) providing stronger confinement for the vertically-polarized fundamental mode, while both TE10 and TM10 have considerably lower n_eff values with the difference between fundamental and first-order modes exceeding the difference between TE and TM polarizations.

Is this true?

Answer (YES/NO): NO